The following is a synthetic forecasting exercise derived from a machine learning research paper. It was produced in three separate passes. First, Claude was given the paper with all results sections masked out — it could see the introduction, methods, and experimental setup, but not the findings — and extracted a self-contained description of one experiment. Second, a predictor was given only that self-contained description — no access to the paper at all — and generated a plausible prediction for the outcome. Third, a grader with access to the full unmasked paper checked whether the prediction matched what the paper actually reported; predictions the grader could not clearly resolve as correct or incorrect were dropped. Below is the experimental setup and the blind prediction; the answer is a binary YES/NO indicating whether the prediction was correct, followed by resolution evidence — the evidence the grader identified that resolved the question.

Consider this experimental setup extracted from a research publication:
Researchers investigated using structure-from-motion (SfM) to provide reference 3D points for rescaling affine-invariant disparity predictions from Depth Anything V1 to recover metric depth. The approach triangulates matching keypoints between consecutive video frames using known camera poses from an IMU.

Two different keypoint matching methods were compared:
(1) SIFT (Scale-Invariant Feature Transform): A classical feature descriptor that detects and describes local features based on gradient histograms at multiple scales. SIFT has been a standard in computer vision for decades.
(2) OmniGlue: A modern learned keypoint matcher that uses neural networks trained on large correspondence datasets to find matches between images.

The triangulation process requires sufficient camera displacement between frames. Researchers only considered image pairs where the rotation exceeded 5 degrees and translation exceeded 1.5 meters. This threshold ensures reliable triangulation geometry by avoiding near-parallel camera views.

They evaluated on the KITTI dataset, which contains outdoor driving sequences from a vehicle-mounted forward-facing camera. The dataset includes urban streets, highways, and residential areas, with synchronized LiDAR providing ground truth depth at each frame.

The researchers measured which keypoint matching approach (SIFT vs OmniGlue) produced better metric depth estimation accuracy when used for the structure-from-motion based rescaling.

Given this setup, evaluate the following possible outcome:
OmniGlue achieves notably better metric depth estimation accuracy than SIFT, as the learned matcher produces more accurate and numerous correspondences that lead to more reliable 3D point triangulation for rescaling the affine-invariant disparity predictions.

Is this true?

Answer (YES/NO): YES